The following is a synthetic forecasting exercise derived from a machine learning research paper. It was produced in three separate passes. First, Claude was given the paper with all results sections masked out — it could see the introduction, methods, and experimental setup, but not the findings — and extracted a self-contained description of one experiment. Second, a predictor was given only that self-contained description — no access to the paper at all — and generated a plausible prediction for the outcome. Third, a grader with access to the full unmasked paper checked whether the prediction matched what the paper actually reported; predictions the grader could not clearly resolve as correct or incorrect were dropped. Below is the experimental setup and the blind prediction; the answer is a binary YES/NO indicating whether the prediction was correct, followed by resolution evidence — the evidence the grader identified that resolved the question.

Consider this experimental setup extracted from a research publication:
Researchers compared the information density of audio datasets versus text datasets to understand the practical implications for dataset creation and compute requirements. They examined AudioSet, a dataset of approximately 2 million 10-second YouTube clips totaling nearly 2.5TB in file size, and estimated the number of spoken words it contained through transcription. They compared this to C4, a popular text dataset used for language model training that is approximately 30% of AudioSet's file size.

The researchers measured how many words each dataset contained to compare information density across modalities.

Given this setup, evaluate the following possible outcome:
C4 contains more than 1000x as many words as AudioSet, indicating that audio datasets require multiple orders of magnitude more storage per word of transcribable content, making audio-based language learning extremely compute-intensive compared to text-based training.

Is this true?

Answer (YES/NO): YES